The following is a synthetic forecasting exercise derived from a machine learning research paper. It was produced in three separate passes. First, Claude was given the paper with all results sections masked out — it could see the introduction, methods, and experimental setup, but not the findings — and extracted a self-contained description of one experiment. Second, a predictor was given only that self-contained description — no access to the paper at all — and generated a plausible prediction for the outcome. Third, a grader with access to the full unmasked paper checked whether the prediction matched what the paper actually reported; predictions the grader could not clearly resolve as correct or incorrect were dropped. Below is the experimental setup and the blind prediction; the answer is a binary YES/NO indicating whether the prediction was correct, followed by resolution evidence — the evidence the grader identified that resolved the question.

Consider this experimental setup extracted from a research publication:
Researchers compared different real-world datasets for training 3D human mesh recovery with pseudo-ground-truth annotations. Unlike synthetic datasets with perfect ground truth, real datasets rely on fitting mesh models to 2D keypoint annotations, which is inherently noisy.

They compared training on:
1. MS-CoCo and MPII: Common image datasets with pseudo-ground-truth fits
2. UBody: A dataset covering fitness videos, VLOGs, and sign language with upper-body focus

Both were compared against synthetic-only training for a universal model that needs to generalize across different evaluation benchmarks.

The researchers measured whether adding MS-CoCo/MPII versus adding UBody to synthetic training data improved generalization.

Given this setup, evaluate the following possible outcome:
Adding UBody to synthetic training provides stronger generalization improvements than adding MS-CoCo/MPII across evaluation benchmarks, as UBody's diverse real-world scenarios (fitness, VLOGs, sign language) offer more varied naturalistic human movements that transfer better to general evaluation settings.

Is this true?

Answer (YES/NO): YES